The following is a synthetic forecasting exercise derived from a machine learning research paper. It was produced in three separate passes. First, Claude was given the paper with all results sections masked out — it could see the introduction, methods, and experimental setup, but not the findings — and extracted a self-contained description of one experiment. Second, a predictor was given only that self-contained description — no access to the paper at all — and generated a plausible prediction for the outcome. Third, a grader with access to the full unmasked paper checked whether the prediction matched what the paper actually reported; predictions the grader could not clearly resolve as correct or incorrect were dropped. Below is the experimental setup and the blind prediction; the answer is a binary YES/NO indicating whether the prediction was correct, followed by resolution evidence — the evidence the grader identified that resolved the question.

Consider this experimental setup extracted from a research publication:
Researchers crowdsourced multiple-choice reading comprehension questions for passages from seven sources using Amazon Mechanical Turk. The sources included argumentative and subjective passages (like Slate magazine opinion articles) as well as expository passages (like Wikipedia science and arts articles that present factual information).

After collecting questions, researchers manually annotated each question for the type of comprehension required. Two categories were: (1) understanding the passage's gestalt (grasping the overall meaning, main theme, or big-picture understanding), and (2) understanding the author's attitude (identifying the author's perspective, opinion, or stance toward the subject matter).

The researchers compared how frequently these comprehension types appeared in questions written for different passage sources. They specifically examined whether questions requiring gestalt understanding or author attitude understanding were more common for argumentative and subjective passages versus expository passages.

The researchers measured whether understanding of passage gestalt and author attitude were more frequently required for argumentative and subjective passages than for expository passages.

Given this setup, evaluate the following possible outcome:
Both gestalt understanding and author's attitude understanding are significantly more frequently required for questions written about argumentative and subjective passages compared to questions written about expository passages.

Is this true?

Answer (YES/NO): YES